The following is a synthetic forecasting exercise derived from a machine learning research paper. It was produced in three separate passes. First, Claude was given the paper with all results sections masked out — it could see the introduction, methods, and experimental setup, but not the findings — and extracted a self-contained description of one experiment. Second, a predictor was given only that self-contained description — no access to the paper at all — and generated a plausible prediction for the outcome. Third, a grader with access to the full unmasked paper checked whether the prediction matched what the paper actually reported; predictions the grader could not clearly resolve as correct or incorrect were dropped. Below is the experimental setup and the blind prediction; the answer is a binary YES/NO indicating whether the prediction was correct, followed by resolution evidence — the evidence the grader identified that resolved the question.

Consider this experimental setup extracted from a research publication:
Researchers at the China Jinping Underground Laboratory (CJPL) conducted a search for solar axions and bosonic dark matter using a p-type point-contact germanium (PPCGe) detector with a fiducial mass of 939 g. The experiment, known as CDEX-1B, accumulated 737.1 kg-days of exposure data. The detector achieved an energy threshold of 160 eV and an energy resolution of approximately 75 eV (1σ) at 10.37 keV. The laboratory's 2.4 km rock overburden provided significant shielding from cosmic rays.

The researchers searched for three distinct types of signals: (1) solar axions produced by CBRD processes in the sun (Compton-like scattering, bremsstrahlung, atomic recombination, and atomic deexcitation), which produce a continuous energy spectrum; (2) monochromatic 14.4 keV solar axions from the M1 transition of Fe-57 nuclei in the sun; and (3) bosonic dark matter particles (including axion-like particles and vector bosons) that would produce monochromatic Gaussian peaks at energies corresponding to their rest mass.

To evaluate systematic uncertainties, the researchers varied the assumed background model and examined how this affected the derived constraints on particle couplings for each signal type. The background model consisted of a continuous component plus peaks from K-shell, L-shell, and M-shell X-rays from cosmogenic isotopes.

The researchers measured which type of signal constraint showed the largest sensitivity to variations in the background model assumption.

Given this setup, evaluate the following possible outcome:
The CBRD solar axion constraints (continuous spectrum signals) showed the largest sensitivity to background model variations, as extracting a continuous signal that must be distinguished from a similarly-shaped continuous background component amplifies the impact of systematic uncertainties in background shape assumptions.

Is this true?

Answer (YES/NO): NO